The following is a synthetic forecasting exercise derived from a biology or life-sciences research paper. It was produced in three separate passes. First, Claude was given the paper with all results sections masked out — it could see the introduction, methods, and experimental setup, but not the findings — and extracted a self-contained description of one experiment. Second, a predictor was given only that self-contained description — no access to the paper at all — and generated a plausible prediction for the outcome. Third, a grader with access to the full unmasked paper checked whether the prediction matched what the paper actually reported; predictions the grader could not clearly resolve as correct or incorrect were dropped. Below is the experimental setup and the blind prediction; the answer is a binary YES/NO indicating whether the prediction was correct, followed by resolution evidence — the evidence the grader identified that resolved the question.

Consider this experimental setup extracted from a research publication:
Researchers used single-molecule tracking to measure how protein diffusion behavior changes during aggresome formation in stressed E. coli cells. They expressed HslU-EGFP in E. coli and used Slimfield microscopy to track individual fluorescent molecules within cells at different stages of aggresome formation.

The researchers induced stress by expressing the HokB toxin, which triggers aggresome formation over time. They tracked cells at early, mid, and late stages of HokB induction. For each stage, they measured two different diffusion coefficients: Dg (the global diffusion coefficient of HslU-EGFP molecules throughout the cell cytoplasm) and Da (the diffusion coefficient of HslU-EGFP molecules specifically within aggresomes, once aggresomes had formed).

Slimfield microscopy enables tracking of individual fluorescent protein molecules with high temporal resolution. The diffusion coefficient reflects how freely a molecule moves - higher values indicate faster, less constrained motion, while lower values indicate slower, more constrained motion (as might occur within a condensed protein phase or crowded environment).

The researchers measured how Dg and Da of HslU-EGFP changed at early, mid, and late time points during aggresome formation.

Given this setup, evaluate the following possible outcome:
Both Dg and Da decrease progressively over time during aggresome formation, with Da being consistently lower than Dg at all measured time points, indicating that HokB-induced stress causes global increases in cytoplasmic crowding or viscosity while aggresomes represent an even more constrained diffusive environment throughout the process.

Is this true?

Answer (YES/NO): YES